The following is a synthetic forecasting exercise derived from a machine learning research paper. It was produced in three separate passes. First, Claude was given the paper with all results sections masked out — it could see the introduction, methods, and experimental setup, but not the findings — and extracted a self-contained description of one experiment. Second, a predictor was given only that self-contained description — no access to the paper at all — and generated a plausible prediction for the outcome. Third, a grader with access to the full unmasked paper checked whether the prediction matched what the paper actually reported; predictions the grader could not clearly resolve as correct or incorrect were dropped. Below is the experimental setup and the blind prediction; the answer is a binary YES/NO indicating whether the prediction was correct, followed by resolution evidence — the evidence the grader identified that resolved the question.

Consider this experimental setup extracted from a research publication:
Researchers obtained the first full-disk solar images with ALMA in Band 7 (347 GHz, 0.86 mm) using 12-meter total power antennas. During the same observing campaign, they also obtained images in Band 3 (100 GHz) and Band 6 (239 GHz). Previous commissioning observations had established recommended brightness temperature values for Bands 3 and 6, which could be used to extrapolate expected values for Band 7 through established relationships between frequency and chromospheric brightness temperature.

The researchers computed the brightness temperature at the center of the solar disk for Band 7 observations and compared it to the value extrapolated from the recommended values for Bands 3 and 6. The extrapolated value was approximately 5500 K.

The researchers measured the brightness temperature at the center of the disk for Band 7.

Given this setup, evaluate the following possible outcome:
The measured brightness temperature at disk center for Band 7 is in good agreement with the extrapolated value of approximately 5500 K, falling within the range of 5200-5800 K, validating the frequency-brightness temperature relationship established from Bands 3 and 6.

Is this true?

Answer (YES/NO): NO